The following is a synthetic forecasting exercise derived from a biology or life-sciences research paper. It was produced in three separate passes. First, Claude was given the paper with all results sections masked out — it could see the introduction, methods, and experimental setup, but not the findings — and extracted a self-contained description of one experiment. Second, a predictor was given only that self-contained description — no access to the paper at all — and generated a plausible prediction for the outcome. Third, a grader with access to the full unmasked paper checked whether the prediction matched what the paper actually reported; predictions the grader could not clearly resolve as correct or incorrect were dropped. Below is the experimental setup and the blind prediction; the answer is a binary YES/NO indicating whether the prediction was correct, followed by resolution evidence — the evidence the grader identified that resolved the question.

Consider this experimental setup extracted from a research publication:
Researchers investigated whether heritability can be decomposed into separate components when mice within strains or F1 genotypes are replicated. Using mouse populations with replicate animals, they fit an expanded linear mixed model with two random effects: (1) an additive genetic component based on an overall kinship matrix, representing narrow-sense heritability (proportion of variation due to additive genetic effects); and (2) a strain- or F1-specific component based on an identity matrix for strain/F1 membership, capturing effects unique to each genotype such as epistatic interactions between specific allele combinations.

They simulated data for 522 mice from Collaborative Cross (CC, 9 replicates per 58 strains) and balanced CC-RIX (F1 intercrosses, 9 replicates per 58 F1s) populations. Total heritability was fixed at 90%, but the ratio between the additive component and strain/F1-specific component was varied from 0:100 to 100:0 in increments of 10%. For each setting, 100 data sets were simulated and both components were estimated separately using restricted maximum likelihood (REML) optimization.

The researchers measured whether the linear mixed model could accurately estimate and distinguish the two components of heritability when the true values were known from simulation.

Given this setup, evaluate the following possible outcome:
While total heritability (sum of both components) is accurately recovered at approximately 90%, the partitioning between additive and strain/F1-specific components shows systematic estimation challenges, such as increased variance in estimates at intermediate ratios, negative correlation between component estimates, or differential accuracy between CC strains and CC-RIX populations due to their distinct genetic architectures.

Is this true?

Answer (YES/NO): YES